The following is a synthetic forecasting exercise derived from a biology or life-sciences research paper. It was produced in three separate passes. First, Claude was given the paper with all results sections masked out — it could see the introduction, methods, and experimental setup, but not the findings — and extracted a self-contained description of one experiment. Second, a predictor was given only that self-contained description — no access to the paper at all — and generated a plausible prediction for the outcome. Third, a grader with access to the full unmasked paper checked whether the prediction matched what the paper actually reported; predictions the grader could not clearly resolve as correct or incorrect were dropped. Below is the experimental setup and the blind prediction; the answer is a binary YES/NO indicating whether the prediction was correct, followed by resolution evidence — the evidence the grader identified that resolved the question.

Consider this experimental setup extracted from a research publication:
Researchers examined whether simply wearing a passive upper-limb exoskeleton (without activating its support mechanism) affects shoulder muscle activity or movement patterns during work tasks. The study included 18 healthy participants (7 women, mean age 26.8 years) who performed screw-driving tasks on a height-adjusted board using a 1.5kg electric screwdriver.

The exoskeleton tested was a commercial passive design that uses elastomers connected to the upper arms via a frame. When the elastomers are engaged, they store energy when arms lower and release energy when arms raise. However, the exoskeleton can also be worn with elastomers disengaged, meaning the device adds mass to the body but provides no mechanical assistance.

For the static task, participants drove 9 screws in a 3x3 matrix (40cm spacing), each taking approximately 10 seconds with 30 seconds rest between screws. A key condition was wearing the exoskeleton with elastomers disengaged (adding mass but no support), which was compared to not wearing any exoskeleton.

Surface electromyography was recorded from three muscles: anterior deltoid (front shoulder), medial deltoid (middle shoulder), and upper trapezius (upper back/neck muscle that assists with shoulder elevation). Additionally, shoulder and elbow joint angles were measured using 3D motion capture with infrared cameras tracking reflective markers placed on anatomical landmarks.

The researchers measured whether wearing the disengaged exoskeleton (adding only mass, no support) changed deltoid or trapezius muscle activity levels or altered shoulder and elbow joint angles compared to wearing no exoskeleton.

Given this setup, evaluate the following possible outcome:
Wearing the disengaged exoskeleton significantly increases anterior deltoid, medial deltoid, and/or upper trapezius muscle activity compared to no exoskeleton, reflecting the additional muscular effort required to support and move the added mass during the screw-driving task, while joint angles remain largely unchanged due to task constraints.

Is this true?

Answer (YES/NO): NO